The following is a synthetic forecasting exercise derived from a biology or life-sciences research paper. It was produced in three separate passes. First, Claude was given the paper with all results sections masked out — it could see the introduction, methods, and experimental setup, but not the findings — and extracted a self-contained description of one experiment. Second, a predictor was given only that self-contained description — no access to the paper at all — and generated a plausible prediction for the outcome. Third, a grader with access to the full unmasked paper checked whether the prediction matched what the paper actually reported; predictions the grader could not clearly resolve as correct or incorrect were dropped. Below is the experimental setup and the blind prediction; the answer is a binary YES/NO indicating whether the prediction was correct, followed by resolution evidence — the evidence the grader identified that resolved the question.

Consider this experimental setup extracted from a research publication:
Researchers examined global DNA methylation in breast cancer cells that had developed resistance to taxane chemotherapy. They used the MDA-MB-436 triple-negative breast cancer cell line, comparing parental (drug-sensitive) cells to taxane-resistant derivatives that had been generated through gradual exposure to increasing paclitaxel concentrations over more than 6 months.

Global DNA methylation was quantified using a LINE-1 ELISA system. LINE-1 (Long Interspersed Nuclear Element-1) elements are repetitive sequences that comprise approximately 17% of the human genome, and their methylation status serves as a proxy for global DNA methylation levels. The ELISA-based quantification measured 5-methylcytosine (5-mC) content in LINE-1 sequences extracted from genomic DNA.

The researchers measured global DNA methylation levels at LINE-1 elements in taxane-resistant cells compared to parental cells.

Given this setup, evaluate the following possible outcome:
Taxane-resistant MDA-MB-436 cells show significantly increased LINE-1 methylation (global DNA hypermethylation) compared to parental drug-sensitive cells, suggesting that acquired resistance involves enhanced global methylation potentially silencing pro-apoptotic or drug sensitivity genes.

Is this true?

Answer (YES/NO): NO